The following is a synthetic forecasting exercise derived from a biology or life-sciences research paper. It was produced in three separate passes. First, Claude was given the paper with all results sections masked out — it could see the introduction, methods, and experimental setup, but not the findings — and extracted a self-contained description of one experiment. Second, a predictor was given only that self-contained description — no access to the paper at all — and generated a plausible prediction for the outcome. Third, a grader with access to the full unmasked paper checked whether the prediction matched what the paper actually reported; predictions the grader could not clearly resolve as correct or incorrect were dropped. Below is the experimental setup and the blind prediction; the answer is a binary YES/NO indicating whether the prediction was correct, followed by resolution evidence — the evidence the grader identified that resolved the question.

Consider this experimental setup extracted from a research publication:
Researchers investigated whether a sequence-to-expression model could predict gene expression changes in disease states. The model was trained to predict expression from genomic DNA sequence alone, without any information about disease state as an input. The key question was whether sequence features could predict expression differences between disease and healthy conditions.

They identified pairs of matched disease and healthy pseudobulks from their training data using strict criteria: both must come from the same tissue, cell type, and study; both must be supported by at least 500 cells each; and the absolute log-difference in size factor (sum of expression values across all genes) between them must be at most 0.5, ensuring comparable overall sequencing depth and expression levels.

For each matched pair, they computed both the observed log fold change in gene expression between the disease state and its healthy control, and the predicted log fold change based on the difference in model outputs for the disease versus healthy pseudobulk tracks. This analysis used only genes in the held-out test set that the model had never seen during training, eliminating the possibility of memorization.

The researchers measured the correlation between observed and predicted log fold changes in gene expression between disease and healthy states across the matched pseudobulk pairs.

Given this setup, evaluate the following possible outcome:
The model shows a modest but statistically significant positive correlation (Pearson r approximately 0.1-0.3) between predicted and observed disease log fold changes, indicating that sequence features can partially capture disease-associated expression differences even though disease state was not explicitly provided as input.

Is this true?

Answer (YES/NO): YES